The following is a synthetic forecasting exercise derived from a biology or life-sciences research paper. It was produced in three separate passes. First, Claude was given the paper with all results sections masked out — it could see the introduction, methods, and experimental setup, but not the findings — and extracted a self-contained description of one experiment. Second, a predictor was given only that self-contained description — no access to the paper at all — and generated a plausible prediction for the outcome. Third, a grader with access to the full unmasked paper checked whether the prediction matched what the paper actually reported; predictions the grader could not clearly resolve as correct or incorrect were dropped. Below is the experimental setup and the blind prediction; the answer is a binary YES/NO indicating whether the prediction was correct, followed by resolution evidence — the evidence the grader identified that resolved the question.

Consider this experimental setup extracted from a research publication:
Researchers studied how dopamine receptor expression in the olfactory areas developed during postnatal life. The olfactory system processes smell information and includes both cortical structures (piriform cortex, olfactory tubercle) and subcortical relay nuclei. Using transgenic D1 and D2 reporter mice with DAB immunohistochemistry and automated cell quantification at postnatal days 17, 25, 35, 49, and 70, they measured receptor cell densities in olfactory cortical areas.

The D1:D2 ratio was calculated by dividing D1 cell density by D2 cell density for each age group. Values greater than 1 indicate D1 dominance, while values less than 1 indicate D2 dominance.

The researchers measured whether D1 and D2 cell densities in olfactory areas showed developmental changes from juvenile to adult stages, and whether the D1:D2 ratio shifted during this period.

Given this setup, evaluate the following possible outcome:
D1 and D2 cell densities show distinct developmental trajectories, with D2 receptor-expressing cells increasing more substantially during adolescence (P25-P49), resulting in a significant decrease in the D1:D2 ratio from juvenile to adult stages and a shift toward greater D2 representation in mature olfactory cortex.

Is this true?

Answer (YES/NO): NO